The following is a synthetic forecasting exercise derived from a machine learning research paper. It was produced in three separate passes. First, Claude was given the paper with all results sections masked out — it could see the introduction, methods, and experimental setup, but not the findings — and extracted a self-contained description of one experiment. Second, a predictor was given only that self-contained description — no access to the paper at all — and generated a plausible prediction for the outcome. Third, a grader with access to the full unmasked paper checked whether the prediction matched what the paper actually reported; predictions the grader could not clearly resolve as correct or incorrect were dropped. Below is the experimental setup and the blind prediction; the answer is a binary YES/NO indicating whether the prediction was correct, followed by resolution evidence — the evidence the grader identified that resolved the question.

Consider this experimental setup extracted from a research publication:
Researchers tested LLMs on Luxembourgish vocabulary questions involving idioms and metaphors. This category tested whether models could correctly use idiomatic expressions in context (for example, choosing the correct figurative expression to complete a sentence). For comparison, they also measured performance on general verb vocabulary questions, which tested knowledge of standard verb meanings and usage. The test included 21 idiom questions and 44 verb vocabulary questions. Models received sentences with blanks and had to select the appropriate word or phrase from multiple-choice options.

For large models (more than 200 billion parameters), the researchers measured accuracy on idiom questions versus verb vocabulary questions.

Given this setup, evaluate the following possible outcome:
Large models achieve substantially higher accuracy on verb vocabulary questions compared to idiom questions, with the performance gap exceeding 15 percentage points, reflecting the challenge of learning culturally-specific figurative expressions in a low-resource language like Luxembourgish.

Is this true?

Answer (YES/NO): YES